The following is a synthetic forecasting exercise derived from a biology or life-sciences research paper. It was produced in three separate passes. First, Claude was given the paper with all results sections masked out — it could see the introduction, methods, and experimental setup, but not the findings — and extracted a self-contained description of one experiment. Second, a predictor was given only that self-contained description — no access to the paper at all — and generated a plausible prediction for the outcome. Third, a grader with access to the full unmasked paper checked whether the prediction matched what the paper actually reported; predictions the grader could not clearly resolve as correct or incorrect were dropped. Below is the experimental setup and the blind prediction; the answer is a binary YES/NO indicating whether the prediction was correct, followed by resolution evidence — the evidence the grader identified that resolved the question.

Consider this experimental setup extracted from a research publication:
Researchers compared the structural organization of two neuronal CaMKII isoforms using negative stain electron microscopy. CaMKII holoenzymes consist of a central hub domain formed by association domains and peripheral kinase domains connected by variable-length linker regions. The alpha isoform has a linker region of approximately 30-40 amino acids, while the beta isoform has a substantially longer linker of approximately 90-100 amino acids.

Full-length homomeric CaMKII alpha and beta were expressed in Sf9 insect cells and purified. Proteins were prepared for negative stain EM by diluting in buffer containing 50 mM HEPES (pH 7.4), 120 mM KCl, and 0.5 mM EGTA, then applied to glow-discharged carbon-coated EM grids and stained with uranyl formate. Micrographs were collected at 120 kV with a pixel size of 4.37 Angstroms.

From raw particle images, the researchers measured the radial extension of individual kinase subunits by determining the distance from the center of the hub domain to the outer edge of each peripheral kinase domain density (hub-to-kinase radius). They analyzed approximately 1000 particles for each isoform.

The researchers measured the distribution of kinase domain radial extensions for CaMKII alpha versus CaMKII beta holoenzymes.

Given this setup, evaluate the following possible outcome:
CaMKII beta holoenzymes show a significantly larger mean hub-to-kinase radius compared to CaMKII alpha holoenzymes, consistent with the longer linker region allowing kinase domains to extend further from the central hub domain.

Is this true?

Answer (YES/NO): YES